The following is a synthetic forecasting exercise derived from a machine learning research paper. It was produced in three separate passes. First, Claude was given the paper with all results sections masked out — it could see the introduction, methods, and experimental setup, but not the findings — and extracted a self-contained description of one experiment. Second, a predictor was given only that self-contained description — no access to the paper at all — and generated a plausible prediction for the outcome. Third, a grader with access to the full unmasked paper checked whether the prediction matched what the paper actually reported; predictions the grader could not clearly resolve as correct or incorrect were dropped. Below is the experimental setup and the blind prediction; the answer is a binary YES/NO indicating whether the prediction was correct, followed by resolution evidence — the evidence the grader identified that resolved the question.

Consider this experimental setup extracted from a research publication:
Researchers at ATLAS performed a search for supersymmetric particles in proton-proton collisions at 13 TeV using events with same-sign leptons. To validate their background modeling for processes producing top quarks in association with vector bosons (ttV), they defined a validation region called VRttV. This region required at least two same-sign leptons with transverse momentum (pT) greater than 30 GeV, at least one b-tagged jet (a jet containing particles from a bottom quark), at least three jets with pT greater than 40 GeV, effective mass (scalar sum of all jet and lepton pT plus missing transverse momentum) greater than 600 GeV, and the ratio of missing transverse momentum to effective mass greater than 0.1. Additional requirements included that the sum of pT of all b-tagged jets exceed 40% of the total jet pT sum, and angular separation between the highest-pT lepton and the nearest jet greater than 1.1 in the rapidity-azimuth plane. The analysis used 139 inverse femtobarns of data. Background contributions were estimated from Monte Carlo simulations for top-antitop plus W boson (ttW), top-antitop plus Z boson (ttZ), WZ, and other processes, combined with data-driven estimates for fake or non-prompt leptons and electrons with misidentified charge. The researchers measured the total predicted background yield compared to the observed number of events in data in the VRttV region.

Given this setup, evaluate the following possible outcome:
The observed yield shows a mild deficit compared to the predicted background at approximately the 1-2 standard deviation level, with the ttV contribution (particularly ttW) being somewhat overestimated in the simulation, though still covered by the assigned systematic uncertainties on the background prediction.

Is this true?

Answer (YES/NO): NO